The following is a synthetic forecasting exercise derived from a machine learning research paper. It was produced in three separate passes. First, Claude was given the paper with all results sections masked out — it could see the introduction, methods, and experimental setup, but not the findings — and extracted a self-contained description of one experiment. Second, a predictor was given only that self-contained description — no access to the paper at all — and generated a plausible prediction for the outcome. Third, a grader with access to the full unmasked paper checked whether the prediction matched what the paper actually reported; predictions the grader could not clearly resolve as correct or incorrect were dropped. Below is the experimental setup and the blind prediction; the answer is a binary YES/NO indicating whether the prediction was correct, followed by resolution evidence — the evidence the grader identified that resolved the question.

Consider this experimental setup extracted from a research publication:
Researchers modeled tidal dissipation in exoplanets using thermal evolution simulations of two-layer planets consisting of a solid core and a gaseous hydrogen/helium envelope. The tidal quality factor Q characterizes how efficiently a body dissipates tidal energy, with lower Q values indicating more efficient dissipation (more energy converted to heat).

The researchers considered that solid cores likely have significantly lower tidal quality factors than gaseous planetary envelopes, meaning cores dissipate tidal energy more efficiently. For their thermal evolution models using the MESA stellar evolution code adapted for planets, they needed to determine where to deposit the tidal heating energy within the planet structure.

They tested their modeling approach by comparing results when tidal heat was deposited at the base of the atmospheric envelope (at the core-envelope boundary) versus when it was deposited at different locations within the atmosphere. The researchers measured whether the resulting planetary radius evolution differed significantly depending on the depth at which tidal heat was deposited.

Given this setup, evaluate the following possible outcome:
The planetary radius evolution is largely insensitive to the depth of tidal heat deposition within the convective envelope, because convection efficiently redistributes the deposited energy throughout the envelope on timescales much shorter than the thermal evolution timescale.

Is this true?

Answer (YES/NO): YES